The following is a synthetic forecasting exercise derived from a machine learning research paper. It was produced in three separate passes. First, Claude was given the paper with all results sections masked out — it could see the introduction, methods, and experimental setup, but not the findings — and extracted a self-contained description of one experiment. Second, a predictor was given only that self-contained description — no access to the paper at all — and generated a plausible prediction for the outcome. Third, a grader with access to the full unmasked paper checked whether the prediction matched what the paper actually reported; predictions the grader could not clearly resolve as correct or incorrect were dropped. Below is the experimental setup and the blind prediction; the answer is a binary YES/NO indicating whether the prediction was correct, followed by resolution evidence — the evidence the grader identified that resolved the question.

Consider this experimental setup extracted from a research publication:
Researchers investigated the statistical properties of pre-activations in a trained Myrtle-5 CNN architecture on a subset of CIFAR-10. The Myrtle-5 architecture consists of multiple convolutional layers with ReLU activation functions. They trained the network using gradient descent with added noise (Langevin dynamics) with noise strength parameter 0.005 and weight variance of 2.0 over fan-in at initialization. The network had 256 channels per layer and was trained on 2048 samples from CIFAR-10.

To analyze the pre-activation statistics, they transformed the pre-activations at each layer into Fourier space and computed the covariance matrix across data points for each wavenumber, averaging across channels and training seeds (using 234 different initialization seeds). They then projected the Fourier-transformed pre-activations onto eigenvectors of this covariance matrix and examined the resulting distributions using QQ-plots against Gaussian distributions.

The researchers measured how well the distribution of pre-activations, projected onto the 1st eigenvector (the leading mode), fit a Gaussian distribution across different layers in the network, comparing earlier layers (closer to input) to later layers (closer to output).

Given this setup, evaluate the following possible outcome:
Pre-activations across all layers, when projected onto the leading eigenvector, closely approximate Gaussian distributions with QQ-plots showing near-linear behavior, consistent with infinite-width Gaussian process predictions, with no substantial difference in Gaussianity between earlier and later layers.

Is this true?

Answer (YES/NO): NO